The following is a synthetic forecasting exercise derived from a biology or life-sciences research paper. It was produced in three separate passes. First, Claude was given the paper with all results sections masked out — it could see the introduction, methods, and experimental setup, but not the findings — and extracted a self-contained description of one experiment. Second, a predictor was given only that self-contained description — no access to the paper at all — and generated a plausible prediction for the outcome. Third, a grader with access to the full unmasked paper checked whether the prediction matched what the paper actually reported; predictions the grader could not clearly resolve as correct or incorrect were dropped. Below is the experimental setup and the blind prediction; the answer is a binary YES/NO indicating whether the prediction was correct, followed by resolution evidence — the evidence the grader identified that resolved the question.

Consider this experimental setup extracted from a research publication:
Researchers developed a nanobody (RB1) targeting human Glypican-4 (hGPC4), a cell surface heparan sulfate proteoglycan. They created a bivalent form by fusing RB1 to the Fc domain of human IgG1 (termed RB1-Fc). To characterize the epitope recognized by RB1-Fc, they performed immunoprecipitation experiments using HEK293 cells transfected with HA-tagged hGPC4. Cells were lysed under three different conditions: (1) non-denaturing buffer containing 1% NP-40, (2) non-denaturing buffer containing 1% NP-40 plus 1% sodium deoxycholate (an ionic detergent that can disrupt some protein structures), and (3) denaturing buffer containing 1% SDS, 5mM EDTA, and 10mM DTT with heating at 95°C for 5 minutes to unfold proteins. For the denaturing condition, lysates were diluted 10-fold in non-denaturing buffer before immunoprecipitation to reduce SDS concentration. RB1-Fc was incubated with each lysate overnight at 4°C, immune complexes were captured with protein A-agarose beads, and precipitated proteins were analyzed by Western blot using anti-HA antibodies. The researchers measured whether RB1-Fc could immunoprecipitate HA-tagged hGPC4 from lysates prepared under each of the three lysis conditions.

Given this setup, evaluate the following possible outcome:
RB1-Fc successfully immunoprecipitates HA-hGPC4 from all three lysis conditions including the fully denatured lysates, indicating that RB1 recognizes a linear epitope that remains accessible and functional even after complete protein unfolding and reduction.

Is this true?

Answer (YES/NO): NO